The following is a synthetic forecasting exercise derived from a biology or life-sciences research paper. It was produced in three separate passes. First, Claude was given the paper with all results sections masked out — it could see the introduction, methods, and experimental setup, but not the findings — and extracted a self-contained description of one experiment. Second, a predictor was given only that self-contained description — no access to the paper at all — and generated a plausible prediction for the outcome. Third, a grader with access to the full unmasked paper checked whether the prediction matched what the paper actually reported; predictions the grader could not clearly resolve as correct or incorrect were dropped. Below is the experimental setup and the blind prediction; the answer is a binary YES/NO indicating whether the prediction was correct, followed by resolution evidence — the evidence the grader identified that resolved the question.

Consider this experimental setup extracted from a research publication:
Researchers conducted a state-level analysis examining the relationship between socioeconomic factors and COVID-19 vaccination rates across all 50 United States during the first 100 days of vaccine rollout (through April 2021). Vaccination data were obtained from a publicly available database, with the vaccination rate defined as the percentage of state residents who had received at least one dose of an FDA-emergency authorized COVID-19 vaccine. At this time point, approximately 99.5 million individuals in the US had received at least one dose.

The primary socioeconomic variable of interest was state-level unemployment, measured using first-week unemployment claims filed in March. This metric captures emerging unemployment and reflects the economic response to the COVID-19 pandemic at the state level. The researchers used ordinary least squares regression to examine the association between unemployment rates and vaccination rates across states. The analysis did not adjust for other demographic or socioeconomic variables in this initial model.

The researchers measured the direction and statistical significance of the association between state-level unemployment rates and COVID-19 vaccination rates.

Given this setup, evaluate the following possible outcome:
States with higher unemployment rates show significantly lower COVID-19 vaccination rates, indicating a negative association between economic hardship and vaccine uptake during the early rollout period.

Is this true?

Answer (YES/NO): NO